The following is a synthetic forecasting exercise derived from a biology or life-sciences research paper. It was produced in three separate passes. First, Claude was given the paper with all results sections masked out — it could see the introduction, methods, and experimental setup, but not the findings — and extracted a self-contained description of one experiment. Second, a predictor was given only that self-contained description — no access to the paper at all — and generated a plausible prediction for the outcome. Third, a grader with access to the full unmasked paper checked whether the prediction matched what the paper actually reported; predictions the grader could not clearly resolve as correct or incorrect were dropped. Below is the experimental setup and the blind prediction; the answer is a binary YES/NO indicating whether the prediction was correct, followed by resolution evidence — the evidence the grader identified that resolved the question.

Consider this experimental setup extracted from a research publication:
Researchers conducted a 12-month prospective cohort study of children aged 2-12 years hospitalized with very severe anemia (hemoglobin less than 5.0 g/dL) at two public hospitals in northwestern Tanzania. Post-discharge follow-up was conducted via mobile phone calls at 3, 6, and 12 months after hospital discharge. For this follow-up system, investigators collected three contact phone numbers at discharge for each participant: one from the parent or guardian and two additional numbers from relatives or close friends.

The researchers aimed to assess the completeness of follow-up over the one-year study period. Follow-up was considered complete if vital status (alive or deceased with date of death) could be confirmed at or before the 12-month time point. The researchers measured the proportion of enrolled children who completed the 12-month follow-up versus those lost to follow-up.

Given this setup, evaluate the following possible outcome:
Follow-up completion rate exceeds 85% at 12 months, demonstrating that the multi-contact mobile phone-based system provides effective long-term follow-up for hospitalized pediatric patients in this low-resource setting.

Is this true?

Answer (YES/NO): NO